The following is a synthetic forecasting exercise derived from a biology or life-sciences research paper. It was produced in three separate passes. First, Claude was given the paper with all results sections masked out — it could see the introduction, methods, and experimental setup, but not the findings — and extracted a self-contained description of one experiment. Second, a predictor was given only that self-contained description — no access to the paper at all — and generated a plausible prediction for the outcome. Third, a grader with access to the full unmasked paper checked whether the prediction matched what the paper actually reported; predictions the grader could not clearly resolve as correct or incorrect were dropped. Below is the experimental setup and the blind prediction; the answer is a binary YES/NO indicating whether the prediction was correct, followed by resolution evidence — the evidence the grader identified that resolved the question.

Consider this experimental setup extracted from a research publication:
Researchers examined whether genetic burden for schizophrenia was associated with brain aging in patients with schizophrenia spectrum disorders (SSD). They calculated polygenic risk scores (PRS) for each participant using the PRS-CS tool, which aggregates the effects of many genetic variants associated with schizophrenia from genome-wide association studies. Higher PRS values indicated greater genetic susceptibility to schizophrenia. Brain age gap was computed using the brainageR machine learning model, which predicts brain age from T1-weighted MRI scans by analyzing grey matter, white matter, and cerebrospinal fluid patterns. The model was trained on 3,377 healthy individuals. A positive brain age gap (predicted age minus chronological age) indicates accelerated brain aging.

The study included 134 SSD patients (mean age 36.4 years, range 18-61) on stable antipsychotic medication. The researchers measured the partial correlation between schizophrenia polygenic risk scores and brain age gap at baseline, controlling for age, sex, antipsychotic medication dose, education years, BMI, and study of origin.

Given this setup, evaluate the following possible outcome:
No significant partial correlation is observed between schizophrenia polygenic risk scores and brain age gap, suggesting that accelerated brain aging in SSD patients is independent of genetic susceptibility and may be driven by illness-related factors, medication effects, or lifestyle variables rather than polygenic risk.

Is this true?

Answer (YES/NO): YES